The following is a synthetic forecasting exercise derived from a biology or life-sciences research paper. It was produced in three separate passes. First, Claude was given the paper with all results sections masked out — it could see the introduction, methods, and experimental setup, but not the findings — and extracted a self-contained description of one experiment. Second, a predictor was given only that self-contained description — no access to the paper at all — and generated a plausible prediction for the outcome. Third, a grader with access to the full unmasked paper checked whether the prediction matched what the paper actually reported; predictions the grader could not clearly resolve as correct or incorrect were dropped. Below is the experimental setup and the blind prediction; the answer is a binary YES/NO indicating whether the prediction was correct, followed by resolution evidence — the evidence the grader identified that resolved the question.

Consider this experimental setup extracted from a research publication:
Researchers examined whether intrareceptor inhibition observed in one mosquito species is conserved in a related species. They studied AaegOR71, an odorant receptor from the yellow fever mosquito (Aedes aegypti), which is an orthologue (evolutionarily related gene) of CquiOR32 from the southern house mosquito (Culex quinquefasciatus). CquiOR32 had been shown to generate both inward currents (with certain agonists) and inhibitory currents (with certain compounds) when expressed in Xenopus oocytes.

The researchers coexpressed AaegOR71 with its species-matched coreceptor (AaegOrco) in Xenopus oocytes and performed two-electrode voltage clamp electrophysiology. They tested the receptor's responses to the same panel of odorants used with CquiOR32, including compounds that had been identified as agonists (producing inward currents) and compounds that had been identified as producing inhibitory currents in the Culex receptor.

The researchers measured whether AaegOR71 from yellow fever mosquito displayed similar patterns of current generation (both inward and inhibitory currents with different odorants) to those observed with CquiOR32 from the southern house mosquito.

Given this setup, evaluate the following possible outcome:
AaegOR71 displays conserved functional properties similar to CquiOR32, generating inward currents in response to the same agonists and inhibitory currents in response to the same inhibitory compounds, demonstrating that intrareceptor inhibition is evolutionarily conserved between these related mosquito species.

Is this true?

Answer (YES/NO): NO